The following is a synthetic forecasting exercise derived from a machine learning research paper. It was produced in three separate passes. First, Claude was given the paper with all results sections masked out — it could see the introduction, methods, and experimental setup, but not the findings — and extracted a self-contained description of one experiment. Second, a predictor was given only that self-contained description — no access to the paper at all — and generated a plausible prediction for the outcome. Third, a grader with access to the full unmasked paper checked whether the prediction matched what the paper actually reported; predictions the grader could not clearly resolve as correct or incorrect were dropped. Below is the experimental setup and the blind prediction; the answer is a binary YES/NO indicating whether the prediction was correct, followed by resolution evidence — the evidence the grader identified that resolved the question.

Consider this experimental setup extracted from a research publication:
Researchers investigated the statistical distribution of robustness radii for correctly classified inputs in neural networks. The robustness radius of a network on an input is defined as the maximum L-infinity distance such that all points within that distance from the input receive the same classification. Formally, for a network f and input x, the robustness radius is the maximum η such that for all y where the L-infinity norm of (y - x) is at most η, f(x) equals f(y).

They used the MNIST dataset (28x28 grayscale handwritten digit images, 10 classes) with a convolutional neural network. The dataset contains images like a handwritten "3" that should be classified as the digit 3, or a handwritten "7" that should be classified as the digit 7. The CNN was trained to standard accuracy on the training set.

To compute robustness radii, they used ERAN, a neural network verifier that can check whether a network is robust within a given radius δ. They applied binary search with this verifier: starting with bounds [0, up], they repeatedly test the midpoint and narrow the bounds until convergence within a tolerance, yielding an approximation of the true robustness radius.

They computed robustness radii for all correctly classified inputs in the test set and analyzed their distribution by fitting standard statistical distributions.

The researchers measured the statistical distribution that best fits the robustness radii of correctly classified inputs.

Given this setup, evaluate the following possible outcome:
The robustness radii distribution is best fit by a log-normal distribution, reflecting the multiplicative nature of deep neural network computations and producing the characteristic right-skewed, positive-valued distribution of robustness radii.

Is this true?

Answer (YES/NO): NO